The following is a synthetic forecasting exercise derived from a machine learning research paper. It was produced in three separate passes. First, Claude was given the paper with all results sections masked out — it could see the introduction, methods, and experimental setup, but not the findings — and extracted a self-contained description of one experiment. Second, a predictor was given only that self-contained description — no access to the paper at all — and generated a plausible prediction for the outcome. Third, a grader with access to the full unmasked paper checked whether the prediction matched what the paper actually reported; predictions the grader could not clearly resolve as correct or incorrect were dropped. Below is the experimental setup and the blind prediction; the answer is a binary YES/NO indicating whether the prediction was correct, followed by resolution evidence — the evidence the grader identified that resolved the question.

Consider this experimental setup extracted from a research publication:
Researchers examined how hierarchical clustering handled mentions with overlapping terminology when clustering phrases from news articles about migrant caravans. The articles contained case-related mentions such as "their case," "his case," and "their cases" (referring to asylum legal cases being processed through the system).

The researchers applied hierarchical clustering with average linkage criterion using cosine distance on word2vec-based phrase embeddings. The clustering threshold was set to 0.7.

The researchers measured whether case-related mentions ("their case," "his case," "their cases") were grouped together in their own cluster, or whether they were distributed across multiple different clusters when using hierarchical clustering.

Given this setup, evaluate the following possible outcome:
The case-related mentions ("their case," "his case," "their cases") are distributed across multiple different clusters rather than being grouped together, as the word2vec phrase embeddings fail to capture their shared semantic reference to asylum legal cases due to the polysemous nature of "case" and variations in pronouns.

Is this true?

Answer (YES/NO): NO